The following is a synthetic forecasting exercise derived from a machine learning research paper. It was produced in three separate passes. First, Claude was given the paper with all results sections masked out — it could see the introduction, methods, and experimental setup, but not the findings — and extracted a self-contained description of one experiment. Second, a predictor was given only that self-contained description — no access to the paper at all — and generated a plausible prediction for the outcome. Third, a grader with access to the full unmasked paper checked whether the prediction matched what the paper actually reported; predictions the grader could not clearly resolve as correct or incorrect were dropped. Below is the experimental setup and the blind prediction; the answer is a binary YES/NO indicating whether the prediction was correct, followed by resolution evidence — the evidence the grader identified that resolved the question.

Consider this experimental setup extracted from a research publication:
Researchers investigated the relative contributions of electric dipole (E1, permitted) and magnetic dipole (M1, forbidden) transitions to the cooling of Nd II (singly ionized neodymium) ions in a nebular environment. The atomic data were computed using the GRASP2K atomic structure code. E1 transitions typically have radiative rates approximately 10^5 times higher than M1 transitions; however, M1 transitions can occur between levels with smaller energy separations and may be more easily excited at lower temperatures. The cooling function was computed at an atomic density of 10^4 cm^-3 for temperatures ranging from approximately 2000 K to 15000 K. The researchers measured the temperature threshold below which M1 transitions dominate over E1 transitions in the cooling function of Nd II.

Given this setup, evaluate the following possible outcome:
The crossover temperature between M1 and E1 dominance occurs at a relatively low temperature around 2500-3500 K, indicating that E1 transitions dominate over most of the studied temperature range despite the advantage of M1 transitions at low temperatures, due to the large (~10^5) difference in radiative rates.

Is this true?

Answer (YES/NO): NO